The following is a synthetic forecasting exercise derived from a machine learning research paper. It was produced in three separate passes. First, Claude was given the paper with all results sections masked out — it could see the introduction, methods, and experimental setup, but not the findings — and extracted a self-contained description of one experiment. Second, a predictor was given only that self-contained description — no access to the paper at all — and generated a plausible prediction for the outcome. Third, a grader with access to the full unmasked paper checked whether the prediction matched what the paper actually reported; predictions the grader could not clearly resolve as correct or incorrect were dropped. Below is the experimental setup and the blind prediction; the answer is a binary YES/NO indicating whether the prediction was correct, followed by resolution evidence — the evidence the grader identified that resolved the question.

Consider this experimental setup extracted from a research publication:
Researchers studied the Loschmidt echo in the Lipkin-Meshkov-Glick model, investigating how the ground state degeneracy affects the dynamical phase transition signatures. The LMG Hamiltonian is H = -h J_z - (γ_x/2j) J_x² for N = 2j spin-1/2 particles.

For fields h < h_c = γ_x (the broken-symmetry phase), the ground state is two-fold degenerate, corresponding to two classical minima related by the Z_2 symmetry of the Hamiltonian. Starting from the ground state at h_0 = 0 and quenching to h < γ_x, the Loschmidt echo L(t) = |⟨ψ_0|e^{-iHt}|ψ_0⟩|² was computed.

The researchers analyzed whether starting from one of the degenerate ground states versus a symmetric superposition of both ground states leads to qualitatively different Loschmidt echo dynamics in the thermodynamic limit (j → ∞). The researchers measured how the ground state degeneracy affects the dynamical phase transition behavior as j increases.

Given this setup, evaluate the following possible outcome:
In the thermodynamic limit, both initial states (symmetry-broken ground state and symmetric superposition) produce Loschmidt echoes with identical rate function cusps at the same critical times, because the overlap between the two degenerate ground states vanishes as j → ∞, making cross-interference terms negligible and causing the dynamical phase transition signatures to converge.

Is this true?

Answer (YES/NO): YES